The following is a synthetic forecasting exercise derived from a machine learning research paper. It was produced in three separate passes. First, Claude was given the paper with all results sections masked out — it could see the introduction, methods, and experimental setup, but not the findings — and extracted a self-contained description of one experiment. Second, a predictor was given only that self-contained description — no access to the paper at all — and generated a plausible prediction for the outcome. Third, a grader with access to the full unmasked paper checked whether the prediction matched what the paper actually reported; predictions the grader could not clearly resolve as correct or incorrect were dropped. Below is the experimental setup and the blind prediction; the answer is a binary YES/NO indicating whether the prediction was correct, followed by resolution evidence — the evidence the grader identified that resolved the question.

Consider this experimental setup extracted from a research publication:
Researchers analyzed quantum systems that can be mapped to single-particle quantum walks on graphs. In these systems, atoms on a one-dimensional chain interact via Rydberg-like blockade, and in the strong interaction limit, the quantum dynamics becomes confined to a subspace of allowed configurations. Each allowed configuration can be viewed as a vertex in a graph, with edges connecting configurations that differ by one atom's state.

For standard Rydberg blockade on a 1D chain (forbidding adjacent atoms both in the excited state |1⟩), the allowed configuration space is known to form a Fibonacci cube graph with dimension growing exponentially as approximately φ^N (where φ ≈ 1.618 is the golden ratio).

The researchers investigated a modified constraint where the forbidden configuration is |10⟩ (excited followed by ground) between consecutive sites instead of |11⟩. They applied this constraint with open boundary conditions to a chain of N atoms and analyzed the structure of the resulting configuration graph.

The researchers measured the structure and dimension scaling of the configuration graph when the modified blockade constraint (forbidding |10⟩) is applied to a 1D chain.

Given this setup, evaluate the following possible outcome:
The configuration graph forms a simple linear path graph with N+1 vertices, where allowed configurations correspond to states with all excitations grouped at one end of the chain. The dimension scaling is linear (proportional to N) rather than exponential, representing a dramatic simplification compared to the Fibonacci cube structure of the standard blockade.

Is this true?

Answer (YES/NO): YES